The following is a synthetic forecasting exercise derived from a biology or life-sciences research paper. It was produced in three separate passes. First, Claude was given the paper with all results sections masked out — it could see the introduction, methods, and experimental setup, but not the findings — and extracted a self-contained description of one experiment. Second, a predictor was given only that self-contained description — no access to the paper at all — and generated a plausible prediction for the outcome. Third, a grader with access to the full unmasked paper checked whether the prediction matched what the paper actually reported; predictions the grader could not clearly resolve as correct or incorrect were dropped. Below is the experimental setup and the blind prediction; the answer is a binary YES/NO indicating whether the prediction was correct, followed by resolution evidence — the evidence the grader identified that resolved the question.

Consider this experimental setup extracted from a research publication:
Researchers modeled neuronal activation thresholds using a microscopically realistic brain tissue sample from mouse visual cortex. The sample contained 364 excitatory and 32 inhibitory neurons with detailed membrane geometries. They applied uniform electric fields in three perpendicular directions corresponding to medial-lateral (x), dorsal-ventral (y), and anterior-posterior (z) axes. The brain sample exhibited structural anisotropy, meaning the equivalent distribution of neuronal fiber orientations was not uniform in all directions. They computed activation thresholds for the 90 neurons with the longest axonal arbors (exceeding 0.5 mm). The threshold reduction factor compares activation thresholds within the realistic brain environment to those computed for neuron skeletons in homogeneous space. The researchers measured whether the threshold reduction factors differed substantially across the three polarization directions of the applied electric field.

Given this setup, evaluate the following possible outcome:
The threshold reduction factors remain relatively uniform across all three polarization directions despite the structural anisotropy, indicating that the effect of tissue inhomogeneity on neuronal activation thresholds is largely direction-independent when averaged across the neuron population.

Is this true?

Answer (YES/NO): NO